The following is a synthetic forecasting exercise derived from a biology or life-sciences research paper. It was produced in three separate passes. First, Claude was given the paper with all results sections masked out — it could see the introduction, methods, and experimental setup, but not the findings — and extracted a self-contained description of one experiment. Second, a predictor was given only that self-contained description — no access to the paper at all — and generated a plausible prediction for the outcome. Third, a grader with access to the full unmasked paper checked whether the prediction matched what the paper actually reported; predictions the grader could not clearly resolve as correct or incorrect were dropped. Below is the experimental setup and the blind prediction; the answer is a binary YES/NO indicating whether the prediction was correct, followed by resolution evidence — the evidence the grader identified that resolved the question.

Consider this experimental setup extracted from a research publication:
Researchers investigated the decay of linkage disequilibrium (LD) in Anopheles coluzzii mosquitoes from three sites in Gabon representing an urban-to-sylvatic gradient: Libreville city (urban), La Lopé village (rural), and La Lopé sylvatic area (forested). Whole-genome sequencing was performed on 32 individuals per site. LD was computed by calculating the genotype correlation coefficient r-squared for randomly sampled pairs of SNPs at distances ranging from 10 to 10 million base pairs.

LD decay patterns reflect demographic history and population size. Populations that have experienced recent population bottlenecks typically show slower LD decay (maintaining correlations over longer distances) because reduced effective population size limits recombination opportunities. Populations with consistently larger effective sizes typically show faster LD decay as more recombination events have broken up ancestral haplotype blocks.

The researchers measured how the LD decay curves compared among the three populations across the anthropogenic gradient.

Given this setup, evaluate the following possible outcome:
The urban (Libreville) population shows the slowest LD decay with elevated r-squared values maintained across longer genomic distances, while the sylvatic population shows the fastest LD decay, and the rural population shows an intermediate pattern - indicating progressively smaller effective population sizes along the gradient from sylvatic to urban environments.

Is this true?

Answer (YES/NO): NO